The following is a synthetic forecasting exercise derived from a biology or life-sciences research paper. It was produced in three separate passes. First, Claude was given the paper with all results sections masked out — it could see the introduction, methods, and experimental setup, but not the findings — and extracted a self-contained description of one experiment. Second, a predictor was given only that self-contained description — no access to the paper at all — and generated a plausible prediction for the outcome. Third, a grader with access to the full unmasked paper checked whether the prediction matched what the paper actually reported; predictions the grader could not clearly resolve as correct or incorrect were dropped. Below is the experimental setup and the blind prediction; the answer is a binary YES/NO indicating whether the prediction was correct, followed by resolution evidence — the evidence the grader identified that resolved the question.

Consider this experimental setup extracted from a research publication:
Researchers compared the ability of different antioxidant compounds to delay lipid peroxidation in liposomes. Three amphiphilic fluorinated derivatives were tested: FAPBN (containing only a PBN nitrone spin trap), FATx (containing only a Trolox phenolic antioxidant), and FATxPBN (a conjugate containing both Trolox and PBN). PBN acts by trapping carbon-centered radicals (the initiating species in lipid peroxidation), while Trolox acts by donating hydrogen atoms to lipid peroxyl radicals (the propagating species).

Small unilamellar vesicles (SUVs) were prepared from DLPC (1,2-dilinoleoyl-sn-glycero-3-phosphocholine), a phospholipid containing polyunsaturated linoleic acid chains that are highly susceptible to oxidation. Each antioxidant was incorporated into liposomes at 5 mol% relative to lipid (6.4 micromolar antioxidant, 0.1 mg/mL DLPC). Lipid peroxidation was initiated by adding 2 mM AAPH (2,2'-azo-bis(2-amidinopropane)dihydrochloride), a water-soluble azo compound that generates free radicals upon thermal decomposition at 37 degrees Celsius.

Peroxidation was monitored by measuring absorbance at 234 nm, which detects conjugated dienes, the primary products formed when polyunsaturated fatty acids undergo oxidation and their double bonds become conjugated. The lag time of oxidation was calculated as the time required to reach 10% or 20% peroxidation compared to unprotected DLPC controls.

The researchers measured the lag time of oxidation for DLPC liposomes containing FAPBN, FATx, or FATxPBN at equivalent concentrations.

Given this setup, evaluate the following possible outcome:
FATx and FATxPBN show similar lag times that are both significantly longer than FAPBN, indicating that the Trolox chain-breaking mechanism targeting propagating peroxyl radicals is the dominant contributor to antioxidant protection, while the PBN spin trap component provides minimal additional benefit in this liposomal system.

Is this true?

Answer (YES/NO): NO